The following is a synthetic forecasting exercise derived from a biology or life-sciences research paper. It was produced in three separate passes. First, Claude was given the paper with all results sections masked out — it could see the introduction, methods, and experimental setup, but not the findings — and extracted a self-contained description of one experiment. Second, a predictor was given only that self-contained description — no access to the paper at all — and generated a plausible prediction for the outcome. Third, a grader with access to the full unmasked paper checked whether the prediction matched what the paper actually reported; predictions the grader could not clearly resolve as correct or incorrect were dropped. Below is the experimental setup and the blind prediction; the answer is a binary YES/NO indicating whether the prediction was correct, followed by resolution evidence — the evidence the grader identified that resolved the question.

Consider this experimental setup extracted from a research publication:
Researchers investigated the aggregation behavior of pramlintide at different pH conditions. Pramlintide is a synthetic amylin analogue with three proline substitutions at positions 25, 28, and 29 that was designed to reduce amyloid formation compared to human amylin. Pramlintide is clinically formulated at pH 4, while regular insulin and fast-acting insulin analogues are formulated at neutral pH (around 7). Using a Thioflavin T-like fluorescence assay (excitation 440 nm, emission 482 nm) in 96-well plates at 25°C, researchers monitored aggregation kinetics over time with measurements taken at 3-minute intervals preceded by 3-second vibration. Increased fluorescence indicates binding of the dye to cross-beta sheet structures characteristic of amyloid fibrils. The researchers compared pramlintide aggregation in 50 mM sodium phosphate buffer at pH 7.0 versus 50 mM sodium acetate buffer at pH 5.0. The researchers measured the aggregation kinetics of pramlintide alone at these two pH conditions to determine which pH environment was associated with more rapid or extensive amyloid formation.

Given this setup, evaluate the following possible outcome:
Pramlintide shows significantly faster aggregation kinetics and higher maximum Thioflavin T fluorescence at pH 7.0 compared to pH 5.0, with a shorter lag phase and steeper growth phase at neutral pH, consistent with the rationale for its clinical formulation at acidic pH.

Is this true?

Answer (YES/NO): YES